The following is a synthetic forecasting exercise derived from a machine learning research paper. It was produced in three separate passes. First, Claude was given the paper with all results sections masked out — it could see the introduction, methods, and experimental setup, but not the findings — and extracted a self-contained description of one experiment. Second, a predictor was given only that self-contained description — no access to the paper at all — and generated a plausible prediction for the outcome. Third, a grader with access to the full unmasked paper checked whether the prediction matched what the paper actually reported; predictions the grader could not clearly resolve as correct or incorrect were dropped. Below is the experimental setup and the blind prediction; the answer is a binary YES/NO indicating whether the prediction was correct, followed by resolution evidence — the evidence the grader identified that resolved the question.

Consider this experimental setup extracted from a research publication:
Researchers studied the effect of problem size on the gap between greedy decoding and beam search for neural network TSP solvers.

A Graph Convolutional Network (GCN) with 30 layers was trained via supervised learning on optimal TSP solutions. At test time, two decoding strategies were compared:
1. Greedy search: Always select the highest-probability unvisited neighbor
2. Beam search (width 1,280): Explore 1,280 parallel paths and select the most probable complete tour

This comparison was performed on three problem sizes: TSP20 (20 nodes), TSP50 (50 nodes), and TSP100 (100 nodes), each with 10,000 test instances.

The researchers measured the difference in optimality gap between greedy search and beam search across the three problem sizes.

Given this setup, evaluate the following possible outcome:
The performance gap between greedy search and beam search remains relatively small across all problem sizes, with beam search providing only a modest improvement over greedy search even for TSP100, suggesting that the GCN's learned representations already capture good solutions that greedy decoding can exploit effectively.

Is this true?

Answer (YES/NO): NO